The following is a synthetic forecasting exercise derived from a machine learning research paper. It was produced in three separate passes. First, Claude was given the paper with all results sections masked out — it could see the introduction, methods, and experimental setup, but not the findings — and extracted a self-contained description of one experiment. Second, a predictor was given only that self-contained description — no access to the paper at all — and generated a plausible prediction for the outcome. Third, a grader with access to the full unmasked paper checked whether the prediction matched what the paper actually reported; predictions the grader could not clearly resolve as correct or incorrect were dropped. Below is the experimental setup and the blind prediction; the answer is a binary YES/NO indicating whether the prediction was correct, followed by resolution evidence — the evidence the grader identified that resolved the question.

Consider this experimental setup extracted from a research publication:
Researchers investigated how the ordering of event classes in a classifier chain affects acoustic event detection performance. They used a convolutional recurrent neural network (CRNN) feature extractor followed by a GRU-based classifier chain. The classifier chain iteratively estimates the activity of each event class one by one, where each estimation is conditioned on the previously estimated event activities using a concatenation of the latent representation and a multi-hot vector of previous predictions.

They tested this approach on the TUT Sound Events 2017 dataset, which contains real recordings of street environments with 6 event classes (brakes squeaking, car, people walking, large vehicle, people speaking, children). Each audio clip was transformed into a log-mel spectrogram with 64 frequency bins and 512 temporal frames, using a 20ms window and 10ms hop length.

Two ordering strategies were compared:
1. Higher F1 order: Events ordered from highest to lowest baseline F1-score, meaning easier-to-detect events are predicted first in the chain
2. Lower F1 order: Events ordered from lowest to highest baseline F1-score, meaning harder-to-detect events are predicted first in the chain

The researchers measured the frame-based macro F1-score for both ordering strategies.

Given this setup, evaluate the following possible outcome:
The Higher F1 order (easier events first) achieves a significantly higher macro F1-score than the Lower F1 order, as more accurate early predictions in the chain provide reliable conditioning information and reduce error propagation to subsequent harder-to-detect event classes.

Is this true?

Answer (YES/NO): YES